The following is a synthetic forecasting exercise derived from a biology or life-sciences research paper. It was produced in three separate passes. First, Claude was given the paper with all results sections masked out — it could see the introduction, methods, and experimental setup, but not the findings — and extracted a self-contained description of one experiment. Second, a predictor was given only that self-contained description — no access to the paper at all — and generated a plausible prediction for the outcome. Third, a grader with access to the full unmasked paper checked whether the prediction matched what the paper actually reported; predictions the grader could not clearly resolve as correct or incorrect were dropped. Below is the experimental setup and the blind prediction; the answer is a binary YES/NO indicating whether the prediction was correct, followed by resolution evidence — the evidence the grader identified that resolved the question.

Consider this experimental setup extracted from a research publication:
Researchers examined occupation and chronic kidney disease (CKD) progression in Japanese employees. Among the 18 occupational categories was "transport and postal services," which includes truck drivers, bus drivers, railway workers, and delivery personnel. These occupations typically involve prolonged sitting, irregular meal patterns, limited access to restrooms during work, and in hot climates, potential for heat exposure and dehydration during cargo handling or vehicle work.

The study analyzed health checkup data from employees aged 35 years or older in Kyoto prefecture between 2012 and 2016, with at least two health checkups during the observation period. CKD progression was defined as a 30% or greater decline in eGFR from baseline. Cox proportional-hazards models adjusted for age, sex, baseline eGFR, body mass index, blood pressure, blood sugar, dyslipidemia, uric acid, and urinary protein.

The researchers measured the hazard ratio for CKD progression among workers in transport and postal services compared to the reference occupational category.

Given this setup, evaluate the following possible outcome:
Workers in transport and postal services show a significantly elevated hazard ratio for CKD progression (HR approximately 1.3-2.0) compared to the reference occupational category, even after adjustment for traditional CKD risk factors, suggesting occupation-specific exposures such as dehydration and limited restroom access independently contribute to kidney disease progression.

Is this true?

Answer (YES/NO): YES